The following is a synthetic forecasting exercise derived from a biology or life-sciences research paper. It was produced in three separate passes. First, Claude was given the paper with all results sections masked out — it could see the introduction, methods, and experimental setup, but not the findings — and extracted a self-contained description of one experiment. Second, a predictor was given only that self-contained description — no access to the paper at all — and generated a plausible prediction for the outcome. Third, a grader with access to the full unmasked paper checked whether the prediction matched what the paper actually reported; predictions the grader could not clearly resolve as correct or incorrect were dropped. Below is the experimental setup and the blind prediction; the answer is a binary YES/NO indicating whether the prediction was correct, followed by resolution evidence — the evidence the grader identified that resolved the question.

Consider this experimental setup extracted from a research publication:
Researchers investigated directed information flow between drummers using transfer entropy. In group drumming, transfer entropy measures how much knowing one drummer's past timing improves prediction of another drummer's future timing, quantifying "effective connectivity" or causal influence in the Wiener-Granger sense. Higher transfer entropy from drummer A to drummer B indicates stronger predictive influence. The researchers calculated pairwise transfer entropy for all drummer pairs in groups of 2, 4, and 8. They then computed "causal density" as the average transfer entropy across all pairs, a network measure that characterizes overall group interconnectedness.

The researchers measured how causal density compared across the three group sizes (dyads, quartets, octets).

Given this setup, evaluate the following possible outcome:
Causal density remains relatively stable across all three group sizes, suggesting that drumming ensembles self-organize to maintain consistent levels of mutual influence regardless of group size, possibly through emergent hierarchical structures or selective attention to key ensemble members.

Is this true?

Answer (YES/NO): NO